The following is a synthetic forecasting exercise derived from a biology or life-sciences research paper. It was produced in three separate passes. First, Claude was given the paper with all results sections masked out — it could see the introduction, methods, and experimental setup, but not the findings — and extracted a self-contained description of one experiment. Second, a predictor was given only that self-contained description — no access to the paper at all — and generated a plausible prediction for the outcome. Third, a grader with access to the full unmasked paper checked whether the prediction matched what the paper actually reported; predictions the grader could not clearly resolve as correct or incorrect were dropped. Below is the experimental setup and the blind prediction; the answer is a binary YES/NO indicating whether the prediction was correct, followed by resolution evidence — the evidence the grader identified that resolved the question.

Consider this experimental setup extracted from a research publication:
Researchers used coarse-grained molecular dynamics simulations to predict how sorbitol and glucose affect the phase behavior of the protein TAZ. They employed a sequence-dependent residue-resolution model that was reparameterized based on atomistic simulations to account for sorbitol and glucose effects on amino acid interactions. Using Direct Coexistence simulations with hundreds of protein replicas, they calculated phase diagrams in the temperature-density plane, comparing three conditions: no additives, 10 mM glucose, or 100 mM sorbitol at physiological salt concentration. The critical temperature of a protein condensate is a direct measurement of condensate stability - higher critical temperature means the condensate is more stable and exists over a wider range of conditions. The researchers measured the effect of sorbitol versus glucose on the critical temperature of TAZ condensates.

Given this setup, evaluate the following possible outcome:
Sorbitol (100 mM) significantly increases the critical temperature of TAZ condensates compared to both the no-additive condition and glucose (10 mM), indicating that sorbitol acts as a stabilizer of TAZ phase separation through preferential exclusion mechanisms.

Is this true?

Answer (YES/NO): YES